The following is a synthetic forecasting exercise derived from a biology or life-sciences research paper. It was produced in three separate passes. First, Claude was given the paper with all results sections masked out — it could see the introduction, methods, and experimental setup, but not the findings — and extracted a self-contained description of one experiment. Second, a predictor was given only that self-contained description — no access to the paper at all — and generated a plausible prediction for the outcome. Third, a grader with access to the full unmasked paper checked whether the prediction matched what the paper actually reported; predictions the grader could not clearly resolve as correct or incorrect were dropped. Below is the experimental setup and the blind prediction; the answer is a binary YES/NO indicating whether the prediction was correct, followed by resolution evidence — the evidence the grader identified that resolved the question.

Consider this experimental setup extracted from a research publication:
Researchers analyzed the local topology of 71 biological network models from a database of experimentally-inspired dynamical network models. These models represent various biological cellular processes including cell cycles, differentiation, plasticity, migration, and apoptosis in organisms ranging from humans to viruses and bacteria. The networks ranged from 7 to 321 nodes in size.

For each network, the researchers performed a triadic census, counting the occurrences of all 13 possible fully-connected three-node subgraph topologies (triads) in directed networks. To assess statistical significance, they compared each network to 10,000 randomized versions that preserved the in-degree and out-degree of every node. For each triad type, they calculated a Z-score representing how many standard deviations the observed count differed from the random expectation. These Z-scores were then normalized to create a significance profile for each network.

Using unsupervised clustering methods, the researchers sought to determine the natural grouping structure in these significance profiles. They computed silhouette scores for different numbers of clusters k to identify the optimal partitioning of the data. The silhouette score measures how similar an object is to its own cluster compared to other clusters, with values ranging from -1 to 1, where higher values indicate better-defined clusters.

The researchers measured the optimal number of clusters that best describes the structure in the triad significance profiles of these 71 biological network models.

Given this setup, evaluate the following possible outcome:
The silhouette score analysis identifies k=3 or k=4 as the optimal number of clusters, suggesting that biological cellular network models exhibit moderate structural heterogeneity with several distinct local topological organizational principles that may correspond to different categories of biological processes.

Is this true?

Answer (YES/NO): NO